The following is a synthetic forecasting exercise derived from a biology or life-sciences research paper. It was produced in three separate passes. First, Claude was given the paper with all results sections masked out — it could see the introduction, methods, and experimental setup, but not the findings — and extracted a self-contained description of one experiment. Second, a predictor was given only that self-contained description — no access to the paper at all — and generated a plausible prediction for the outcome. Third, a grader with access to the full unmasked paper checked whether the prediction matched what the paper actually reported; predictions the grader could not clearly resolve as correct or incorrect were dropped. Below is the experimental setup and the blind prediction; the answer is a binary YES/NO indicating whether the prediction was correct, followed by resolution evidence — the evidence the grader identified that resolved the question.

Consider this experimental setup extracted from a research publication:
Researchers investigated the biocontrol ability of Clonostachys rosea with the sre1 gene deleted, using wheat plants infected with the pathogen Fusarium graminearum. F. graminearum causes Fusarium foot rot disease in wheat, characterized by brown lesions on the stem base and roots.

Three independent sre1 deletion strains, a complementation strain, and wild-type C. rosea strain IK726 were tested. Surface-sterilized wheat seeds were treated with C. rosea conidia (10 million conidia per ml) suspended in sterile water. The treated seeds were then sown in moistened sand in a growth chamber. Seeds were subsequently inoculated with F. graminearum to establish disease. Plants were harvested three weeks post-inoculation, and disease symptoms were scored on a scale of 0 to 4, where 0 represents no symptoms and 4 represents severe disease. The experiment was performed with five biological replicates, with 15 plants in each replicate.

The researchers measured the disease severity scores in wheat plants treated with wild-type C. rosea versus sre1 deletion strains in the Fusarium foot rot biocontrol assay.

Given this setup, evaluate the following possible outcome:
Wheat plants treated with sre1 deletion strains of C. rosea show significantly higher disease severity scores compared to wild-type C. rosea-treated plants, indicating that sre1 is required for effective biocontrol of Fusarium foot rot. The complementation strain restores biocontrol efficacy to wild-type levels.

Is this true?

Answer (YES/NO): NO